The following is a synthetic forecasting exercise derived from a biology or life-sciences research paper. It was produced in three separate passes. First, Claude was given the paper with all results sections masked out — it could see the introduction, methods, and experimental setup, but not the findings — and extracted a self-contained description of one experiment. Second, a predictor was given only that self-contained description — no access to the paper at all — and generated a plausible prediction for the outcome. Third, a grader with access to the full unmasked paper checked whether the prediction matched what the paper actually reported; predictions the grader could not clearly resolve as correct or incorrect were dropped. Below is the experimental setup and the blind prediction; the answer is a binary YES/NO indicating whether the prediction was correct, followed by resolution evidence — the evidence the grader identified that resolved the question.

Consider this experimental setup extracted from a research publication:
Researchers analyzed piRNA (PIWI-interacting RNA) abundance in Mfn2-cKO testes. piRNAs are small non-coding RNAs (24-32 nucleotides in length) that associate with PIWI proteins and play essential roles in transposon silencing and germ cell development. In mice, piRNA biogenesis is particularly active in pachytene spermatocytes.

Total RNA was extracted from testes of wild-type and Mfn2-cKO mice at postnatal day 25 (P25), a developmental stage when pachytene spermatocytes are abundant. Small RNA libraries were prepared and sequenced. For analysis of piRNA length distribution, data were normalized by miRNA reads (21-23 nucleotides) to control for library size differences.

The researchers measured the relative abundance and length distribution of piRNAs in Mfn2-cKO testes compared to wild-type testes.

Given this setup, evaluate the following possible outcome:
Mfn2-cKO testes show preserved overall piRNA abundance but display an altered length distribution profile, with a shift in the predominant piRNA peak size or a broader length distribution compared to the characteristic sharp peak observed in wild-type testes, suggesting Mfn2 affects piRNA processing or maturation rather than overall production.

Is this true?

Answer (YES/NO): NO